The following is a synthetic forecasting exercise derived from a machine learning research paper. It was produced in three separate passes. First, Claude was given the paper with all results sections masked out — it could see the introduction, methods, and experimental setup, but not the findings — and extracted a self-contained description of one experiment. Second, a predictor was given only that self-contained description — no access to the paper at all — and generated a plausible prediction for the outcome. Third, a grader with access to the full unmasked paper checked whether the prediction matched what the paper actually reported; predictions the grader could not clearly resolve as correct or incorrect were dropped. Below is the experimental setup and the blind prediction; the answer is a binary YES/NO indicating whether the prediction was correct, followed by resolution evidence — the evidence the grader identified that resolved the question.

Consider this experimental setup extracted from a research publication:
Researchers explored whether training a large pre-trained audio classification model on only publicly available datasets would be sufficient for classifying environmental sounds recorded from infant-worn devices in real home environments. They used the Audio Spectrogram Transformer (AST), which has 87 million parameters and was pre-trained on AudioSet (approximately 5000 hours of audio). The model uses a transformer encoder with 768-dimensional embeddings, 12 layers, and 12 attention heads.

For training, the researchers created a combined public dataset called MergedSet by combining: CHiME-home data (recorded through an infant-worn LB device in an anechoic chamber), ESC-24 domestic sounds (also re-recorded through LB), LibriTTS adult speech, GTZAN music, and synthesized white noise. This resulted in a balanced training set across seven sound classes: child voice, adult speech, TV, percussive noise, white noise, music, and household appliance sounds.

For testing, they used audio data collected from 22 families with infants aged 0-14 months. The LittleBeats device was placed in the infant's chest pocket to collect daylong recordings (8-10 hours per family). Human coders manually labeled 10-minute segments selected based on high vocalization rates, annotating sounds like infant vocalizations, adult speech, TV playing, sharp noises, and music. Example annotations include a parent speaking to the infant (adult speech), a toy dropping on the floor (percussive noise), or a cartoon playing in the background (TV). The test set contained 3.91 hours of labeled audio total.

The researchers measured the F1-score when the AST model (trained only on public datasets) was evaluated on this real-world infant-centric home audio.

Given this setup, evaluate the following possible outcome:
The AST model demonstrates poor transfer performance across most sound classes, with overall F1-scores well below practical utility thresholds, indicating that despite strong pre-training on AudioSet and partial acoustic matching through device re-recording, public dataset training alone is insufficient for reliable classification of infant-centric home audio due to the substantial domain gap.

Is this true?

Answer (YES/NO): YES